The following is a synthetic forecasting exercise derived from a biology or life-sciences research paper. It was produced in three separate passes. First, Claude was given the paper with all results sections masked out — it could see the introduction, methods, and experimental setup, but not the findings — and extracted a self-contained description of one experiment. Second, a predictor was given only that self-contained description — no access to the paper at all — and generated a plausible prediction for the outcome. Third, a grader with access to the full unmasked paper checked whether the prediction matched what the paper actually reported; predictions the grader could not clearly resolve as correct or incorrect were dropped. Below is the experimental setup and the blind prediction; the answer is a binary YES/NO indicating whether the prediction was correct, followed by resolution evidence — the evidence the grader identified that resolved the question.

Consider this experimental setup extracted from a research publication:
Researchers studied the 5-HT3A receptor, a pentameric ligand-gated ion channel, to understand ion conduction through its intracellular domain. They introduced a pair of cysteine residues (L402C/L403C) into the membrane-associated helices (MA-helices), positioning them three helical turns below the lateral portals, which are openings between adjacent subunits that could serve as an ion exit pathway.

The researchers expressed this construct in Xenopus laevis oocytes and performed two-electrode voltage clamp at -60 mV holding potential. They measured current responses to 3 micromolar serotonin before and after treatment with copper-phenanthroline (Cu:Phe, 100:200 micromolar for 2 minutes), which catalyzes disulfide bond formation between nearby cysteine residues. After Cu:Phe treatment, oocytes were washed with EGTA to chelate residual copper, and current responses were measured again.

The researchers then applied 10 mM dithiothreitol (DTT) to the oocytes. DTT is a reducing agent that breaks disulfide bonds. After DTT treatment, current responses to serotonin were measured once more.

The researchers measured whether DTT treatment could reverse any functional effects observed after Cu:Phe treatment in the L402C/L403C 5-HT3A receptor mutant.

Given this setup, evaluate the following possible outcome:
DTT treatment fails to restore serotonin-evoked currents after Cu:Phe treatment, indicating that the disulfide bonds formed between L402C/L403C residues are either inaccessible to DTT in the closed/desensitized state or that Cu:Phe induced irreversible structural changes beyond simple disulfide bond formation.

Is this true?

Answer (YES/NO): NO